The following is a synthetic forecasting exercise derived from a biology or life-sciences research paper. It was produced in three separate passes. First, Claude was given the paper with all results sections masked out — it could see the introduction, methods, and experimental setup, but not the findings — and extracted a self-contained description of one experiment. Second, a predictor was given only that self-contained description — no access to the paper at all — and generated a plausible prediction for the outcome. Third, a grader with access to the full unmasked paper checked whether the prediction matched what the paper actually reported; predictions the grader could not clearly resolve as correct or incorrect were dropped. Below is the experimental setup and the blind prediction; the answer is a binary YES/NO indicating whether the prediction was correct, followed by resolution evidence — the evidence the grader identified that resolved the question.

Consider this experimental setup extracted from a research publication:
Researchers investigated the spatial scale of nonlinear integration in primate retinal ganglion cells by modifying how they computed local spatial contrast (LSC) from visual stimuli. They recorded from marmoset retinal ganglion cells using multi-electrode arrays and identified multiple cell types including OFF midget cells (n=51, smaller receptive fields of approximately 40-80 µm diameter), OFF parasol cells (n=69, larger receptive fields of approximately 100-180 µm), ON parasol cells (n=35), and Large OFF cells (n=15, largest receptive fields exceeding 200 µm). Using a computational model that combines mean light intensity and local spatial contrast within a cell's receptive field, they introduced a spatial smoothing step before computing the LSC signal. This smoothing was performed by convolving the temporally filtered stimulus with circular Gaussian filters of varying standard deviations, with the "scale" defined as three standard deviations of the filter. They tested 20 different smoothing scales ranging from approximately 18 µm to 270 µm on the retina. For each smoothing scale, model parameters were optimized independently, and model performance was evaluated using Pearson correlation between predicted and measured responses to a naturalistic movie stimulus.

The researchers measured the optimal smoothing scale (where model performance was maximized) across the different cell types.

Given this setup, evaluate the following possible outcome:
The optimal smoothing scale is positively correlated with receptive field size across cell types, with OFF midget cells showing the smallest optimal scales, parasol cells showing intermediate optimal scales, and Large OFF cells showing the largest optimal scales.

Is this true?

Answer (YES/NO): NO